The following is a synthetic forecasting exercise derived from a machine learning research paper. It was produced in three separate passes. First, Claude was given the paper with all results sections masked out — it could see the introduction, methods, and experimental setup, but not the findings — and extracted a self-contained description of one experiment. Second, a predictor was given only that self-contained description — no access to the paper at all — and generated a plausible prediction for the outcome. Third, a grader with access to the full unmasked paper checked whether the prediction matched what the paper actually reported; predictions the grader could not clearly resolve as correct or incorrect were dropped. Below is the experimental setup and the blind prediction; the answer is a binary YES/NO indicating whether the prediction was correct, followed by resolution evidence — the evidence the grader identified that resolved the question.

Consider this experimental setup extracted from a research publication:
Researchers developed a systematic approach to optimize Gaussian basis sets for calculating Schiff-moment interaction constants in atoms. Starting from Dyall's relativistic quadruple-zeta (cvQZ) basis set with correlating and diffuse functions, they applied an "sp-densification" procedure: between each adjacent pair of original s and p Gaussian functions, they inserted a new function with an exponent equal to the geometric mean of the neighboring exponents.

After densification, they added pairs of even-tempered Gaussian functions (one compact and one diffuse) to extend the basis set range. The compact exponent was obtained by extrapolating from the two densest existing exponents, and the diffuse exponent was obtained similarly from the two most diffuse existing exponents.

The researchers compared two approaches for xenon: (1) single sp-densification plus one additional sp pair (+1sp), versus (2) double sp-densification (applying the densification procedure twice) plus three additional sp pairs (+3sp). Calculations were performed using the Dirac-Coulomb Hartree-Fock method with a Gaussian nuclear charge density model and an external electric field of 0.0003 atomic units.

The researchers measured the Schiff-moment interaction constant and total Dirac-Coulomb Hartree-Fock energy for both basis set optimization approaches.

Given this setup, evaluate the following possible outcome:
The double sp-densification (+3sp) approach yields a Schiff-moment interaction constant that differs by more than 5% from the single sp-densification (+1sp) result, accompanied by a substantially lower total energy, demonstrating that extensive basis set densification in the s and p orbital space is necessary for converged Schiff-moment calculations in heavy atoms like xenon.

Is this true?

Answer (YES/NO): NO